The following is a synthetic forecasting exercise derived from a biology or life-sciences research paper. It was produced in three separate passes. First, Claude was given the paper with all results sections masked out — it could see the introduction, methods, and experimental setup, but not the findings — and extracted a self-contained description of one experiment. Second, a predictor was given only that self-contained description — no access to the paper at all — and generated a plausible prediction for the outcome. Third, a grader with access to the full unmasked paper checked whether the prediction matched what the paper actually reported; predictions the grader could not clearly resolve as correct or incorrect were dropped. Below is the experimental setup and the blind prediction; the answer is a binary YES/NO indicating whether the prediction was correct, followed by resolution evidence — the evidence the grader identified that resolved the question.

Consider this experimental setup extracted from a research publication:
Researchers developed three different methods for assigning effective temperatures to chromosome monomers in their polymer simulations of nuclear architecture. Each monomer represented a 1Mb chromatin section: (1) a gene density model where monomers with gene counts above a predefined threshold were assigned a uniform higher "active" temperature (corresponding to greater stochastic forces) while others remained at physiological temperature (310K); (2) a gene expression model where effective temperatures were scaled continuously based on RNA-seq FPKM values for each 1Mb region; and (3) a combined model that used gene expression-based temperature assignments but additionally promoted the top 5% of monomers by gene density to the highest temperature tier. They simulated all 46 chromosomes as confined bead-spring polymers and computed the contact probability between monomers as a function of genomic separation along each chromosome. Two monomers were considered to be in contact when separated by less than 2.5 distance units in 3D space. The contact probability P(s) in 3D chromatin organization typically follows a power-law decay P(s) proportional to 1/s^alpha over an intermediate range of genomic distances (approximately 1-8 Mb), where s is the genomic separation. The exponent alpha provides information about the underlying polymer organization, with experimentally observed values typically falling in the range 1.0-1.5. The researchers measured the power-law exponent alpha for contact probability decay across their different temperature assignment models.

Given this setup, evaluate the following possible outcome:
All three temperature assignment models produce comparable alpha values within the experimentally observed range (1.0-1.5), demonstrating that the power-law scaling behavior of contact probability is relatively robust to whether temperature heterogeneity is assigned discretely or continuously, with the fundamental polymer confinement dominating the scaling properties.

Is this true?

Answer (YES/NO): NO